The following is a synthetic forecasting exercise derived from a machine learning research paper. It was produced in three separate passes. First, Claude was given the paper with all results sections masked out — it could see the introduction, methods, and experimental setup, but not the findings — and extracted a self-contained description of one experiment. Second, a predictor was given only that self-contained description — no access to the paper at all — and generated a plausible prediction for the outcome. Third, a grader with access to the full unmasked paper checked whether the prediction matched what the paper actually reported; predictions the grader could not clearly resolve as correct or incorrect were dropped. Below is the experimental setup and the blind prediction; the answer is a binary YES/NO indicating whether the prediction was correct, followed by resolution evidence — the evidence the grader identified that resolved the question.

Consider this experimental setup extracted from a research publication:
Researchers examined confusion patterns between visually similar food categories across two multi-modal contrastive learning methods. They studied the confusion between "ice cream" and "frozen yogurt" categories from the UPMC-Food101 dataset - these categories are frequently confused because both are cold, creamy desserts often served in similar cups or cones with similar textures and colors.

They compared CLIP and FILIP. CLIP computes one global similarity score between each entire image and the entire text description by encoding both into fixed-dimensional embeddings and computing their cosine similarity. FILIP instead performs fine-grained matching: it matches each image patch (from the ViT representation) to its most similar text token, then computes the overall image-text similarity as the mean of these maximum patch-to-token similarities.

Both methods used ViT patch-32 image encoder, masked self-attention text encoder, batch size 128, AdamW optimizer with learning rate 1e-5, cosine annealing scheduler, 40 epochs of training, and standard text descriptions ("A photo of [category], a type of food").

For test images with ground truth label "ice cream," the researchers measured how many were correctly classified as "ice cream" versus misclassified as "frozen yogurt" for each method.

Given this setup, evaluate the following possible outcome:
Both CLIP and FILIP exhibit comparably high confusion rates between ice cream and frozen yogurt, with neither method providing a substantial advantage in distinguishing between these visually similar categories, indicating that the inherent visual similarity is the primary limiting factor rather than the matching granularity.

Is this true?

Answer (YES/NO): NO